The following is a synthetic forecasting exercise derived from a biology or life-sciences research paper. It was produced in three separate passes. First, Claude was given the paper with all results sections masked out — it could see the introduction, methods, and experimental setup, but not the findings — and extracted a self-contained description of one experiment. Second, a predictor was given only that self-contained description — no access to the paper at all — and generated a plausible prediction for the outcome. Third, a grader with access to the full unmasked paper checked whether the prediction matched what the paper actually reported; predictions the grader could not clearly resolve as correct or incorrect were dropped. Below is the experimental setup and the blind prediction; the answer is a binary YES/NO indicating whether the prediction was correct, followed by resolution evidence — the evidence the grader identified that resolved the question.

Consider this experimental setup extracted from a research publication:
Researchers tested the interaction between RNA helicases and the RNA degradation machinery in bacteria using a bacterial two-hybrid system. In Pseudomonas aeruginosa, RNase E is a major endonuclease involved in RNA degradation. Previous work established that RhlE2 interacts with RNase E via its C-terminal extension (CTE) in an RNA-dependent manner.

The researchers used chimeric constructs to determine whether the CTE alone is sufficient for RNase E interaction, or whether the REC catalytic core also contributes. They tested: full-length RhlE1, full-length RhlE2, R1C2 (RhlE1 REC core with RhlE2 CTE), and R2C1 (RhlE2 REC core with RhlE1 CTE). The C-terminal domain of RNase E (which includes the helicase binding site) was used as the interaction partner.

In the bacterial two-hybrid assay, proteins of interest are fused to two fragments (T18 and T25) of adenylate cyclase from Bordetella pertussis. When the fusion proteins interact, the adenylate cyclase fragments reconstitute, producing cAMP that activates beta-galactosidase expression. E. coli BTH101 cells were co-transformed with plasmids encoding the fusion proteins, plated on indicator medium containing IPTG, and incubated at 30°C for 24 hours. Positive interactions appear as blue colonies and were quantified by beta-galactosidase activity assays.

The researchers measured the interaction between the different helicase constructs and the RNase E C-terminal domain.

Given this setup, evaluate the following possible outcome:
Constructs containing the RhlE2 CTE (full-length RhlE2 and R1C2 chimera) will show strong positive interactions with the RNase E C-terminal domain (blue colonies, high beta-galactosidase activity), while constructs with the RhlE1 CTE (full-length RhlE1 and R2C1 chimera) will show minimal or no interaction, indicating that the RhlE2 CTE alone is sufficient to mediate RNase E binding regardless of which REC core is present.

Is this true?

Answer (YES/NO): YES